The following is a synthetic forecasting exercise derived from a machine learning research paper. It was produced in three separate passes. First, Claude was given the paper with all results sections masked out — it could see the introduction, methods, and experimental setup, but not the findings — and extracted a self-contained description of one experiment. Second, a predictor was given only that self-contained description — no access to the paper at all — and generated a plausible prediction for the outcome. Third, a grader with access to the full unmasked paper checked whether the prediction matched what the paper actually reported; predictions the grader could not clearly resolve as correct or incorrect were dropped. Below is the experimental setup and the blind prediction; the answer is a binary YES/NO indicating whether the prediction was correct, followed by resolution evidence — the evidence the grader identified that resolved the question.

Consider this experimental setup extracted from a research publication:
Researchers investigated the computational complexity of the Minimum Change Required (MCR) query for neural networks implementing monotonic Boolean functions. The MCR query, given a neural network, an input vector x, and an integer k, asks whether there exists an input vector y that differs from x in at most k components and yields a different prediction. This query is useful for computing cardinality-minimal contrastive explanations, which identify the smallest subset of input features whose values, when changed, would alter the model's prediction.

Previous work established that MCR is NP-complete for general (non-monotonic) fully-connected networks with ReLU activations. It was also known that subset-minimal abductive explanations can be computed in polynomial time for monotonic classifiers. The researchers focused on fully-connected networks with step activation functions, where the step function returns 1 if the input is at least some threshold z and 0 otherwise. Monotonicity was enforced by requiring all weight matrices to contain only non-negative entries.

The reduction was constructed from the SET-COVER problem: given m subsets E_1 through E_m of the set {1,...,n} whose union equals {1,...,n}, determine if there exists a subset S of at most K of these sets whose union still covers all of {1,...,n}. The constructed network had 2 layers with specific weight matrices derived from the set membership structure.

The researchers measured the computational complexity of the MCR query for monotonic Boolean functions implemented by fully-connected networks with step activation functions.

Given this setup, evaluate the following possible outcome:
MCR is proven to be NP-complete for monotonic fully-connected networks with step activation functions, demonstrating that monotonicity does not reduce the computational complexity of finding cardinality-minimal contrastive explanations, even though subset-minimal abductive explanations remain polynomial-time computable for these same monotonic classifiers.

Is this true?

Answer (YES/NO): YES